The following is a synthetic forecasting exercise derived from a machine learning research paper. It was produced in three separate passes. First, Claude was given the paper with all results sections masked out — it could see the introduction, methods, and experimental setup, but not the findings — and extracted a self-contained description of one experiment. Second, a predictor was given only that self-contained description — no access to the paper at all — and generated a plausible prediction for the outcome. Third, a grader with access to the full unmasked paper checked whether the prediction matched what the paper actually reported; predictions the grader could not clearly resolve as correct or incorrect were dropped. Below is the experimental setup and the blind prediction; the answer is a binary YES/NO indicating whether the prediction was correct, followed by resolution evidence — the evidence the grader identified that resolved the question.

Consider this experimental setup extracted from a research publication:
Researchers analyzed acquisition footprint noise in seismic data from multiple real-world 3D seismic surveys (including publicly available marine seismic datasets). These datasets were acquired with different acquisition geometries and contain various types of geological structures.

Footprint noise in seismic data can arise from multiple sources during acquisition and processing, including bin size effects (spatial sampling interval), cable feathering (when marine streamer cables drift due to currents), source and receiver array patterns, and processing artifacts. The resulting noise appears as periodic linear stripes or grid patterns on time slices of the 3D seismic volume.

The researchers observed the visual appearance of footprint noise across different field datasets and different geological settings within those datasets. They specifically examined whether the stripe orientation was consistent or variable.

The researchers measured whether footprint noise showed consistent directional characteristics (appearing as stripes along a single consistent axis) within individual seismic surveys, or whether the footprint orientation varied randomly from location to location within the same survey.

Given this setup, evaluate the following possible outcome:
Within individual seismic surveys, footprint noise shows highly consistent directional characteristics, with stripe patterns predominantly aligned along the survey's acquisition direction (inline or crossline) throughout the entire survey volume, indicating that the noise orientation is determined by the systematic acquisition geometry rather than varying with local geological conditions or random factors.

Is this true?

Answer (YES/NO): YES